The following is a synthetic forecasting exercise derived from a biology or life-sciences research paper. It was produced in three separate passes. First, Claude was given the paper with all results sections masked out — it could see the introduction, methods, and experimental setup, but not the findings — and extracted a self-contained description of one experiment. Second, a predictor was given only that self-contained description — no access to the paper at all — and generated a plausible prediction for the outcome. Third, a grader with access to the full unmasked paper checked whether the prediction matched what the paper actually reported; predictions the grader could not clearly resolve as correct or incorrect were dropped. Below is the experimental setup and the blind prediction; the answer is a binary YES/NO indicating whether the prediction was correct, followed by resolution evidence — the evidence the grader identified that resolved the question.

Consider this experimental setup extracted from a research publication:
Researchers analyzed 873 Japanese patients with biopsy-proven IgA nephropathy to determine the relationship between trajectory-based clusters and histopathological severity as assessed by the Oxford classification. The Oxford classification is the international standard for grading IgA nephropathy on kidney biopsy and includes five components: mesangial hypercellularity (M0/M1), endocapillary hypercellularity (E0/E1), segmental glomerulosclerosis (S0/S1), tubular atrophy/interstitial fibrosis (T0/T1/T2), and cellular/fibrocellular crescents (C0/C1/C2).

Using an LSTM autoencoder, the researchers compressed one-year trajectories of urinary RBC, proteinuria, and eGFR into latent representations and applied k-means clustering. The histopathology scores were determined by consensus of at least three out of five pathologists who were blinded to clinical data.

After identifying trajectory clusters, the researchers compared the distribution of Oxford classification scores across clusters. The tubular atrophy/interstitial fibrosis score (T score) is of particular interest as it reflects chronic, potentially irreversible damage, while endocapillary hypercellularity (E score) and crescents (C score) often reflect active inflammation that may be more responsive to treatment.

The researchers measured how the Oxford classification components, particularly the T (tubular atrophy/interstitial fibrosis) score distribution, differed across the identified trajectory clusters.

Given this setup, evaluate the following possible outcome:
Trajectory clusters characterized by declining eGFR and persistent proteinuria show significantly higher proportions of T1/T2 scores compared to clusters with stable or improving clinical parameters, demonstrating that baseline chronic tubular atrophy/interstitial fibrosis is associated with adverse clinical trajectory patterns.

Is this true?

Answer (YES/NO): YES